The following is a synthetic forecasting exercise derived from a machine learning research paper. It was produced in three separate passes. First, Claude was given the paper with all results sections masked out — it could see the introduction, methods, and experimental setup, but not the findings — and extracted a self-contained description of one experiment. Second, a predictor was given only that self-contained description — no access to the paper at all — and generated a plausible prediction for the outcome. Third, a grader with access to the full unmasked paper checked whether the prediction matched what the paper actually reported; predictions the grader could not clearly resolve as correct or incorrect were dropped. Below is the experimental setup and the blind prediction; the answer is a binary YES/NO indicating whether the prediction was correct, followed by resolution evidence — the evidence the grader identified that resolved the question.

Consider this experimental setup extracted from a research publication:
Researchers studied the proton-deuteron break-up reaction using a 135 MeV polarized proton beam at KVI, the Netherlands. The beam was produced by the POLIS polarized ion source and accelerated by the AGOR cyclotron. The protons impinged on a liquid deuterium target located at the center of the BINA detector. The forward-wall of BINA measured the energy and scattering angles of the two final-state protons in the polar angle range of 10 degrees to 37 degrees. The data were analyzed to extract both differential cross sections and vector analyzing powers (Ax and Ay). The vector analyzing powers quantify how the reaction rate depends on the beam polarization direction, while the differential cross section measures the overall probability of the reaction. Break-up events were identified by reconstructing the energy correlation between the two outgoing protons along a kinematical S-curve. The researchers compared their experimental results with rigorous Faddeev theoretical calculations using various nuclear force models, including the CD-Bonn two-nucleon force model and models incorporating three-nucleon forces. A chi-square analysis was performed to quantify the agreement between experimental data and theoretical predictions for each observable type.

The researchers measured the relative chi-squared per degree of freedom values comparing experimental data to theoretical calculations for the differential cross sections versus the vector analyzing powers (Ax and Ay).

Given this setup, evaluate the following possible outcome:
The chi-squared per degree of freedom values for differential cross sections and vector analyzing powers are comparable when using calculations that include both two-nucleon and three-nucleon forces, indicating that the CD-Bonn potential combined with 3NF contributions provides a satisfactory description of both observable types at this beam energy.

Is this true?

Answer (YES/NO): NO